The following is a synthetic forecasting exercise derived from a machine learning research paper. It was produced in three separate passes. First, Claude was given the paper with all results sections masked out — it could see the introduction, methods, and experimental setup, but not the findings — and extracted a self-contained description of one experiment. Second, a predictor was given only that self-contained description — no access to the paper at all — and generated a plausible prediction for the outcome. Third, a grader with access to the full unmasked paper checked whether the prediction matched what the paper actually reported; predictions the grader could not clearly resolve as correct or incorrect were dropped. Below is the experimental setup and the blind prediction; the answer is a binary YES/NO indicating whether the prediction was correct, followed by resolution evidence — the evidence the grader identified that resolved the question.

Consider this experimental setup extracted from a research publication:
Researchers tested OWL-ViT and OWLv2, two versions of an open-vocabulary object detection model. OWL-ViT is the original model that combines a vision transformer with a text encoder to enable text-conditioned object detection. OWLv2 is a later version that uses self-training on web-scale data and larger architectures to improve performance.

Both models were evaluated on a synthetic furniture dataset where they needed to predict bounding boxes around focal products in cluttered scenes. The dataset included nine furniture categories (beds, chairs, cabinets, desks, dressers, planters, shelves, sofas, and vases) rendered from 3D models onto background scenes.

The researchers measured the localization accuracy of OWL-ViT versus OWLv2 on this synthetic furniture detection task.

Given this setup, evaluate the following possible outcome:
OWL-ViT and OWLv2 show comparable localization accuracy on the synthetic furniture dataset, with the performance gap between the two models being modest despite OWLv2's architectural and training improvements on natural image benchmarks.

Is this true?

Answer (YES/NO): YES